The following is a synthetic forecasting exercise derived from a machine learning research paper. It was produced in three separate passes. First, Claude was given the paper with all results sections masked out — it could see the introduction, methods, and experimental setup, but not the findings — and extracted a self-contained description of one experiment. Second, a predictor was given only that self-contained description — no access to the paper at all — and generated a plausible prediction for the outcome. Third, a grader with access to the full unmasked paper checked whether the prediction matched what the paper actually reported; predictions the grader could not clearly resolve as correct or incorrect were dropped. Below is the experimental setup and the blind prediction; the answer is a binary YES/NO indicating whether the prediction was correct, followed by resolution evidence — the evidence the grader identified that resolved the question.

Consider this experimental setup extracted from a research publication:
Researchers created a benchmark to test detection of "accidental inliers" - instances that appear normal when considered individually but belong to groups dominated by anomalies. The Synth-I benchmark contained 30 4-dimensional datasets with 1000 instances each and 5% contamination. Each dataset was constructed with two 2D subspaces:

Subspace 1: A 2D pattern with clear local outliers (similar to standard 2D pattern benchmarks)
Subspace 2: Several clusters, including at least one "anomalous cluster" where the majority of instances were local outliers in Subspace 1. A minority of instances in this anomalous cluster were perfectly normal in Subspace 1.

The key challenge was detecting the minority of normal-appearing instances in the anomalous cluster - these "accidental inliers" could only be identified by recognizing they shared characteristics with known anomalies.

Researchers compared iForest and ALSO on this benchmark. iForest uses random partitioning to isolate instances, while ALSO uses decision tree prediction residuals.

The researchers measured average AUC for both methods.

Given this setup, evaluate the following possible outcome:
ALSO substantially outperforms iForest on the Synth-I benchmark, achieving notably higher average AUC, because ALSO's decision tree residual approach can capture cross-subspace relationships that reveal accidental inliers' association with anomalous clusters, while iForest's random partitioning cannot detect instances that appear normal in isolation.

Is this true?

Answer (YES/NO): NO